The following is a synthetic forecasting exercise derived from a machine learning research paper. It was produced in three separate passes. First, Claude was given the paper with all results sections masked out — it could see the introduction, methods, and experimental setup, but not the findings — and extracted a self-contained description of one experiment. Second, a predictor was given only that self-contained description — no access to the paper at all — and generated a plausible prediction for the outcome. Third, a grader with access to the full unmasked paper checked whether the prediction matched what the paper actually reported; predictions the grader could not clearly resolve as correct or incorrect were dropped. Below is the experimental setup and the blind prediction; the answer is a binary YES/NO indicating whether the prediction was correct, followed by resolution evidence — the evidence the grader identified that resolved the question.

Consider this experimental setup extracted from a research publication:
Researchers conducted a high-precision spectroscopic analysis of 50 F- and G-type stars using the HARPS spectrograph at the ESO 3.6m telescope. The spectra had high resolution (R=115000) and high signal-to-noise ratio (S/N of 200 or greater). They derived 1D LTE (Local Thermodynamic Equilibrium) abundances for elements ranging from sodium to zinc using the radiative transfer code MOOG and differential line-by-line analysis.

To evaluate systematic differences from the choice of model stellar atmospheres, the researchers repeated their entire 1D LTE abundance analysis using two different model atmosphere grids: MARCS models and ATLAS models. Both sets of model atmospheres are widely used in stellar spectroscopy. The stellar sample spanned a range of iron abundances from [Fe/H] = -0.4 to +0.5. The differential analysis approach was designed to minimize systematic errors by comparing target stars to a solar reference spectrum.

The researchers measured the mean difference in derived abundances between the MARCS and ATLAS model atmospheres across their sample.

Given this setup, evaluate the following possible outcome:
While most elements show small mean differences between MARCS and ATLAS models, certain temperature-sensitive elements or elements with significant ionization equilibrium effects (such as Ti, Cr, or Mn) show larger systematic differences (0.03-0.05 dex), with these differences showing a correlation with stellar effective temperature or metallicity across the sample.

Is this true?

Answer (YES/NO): NO